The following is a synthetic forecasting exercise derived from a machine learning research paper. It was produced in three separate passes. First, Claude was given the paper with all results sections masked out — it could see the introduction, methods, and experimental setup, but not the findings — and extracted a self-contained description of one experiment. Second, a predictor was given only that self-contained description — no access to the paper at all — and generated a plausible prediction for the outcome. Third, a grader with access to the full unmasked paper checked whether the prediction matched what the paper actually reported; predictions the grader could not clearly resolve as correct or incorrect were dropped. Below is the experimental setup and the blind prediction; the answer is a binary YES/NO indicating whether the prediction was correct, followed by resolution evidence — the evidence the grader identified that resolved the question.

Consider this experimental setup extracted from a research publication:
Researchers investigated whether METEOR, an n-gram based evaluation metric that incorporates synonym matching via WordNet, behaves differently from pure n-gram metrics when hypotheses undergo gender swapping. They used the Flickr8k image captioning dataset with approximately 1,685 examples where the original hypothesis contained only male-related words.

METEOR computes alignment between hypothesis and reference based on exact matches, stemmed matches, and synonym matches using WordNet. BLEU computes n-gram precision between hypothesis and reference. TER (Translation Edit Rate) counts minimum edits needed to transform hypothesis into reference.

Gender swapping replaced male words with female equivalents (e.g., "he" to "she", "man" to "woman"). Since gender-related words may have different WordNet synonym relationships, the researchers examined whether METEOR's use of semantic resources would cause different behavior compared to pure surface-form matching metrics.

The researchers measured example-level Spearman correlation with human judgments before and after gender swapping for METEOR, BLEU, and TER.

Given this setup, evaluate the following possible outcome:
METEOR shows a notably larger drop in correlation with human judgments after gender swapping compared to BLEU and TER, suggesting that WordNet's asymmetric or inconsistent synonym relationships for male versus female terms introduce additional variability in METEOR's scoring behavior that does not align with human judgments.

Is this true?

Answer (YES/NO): NO